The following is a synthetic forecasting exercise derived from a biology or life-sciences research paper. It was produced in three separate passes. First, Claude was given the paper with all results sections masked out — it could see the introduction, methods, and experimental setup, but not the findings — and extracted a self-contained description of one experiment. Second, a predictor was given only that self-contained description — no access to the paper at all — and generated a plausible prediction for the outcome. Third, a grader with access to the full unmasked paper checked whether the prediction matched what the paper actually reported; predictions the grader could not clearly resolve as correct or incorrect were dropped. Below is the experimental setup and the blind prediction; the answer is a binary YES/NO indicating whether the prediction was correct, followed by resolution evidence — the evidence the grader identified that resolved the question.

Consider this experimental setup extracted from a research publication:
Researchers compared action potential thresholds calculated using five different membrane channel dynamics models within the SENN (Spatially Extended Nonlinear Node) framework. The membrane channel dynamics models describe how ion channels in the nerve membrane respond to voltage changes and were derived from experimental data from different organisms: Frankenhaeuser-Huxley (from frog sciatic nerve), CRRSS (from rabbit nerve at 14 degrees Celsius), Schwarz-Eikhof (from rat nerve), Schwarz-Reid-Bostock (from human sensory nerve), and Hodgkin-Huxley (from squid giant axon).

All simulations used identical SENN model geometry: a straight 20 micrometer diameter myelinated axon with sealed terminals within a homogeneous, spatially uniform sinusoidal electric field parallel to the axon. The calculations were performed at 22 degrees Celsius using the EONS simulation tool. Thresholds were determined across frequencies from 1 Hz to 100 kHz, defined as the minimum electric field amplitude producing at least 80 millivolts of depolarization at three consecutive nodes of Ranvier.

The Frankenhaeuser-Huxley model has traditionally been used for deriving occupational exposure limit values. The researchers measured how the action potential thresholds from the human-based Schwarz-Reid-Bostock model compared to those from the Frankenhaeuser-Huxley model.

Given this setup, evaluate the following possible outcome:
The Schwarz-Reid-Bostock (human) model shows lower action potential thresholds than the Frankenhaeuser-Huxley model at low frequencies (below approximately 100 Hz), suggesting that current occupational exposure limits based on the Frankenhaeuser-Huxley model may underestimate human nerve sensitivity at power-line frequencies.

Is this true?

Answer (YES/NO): NO